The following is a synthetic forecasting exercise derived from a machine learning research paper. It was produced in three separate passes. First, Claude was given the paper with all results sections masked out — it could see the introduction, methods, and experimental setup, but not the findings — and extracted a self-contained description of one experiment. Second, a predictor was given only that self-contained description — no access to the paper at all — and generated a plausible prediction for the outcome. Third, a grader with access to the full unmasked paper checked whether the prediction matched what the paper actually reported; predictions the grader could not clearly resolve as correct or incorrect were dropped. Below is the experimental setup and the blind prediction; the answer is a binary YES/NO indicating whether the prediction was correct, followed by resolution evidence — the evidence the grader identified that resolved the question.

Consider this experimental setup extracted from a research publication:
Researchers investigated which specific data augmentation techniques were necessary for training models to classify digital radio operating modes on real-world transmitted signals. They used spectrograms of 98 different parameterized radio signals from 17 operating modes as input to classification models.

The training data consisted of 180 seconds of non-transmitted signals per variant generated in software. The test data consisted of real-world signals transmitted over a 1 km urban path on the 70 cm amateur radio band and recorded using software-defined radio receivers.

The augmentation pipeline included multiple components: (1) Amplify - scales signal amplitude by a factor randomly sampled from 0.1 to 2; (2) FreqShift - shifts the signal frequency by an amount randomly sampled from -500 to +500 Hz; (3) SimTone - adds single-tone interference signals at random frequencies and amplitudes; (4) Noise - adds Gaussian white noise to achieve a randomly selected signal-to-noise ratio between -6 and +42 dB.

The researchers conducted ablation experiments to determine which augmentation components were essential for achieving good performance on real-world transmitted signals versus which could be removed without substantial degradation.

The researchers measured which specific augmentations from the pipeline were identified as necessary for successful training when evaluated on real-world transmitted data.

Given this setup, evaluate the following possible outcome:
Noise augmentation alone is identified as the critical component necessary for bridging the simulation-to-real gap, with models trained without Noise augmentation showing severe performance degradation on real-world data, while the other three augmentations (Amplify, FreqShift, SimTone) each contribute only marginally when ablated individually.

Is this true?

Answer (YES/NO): NO